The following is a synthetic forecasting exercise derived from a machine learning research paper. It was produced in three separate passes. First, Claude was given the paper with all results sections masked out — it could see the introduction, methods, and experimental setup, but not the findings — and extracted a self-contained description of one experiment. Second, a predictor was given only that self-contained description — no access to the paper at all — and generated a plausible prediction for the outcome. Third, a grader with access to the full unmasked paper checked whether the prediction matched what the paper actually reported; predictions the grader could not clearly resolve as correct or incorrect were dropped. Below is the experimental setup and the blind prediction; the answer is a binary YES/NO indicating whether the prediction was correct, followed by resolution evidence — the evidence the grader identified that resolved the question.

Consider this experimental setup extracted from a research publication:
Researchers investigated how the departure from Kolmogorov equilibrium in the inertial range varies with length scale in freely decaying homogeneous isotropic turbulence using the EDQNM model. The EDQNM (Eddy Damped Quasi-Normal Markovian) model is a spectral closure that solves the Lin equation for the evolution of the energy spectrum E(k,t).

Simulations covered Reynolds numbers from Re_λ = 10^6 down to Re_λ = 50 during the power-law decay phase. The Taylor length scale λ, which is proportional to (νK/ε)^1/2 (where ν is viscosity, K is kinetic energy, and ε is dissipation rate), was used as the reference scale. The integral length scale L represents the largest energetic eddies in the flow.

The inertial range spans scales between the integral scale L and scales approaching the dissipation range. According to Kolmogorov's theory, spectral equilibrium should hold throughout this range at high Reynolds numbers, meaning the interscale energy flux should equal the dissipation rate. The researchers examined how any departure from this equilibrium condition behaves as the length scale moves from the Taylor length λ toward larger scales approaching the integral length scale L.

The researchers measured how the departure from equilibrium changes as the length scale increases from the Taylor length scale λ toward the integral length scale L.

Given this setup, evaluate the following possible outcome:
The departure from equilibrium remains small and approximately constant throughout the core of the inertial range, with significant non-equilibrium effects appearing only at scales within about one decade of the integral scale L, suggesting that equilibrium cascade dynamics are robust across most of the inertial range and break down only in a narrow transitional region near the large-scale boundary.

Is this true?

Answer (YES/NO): NO